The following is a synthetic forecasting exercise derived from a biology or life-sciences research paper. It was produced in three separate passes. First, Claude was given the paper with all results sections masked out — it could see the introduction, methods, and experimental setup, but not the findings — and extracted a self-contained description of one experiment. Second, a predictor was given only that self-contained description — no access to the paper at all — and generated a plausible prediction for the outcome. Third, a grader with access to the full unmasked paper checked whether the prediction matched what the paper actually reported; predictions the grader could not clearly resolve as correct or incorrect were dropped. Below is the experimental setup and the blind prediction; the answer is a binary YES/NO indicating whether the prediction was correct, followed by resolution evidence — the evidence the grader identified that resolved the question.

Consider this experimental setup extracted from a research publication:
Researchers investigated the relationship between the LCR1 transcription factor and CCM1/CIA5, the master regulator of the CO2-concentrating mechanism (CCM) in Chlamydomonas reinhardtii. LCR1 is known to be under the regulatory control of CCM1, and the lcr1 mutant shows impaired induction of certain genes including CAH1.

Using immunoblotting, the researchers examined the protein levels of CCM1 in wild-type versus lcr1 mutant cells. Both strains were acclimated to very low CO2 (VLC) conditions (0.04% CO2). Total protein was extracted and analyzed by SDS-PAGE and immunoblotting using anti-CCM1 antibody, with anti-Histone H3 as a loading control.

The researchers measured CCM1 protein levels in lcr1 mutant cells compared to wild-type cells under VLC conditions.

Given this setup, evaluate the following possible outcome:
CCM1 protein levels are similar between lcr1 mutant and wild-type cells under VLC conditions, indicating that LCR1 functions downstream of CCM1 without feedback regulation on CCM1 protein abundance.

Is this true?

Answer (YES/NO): YES